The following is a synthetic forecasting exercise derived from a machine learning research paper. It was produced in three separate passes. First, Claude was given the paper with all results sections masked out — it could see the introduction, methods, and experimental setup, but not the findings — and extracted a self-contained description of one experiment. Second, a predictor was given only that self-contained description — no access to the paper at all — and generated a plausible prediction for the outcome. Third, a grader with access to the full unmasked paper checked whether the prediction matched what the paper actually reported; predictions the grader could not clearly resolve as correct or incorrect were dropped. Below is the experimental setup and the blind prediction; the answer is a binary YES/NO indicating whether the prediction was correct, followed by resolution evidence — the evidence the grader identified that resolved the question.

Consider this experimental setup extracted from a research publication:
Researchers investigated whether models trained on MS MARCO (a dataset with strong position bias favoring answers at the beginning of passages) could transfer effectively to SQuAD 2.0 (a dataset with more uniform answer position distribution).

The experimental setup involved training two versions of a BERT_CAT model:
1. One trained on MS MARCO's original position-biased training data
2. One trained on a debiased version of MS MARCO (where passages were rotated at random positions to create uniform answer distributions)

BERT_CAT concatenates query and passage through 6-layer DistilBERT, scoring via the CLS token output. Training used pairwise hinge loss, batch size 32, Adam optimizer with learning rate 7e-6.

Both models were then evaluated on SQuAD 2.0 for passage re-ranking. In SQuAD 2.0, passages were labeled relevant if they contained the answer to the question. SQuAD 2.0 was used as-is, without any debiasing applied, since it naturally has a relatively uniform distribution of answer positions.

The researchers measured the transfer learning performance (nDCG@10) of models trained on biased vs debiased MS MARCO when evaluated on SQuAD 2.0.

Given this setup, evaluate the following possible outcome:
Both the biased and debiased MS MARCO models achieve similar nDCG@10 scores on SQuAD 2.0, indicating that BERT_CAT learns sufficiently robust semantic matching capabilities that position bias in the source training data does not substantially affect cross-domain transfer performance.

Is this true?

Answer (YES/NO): NO